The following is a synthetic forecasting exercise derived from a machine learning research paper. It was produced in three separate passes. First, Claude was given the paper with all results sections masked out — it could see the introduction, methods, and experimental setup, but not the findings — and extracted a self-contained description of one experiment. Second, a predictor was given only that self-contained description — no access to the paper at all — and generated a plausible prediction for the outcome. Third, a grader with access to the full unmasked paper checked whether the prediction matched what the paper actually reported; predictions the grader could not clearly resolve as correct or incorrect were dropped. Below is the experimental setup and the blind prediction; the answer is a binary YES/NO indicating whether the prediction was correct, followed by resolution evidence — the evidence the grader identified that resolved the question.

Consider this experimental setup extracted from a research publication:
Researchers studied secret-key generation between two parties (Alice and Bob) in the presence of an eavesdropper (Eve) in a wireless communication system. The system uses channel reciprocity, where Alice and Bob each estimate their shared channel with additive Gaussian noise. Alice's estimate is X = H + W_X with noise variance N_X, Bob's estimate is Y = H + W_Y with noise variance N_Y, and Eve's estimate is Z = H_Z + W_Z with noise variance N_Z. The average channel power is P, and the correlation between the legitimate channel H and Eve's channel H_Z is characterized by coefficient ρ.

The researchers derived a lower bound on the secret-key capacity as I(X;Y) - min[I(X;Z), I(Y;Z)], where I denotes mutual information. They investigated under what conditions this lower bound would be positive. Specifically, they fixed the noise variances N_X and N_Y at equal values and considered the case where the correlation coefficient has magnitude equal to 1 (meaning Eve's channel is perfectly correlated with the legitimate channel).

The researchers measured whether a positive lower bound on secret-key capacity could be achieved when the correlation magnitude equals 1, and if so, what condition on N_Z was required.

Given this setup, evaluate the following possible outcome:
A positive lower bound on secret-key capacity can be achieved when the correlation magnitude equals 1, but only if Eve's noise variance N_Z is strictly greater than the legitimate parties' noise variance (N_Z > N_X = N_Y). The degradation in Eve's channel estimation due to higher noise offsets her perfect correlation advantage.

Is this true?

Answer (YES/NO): YES